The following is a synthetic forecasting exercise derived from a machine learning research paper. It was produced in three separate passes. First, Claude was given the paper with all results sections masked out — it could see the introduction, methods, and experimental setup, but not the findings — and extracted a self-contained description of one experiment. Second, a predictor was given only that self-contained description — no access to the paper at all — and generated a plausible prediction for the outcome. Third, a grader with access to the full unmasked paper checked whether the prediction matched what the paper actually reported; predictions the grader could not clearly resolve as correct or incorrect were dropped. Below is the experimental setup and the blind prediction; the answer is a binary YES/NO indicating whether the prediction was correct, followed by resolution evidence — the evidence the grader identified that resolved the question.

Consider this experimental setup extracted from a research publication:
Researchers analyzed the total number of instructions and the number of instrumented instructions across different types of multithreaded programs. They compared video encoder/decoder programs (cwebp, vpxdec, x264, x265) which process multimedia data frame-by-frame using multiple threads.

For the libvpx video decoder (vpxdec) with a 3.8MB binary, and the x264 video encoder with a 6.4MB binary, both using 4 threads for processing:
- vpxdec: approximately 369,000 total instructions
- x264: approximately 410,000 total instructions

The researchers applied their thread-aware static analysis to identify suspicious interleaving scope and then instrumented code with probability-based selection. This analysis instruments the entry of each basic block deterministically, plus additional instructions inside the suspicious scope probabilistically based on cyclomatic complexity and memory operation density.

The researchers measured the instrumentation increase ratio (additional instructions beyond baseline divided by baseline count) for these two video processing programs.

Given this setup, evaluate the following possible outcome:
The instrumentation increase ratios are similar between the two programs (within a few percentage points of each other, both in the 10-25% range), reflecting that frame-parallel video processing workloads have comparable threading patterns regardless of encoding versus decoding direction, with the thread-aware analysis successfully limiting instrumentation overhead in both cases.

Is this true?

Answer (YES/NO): NO